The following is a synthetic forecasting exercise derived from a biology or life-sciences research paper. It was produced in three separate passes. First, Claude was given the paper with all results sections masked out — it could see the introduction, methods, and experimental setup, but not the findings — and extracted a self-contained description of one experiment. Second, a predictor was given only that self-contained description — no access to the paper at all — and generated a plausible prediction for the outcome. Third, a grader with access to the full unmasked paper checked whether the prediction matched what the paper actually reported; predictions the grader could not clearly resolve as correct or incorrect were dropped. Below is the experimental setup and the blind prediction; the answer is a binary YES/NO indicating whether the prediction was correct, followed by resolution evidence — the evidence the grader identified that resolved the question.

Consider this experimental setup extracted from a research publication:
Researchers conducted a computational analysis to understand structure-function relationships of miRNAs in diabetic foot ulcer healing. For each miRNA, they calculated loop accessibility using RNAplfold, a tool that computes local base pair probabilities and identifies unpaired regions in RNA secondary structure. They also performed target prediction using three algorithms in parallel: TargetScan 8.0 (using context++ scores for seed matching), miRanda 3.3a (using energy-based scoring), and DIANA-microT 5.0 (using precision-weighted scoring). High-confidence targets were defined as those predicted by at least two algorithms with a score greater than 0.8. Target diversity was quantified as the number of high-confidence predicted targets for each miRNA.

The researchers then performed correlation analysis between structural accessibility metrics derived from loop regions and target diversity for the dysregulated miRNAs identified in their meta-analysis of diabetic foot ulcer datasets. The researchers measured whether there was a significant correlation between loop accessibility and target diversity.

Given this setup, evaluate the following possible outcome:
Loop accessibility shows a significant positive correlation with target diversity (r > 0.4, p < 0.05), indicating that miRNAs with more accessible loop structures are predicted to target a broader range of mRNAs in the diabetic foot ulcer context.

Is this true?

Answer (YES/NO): YES